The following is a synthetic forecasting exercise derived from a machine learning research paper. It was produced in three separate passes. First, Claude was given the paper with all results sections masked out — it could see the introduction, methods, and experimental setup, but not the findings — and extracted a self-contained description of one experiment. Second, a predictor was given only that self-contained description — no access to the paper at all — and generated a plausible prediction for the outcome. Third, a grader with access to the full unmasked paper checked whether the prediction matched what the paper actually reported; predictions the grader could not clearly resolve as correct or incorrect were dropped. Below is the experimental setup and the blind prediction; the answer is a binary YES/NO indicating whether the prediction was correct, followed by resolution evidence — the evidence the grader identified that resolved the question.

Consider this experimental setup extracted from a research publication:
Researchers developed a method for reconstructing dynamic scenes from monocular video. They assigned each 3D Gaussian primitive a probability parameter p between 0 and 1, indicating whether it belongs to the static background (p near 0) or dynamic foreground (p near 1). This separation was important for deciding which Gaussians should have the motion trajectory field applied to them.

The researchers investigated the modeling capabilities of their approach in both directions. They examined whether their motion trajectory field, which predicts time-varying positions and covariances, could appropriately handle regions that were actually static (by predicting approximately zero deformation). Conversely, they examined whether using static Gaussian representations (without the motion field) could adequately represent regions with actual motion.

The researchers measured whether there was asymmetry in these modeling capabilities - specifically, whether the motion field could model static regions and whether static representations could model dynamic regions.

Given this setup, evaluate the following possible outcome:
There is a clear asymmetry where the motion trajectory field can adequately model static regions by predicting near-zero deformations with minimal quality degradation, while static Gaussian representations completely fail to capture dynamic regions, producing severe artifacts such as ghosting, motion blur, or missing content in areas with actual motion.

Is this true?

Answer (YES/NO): NO